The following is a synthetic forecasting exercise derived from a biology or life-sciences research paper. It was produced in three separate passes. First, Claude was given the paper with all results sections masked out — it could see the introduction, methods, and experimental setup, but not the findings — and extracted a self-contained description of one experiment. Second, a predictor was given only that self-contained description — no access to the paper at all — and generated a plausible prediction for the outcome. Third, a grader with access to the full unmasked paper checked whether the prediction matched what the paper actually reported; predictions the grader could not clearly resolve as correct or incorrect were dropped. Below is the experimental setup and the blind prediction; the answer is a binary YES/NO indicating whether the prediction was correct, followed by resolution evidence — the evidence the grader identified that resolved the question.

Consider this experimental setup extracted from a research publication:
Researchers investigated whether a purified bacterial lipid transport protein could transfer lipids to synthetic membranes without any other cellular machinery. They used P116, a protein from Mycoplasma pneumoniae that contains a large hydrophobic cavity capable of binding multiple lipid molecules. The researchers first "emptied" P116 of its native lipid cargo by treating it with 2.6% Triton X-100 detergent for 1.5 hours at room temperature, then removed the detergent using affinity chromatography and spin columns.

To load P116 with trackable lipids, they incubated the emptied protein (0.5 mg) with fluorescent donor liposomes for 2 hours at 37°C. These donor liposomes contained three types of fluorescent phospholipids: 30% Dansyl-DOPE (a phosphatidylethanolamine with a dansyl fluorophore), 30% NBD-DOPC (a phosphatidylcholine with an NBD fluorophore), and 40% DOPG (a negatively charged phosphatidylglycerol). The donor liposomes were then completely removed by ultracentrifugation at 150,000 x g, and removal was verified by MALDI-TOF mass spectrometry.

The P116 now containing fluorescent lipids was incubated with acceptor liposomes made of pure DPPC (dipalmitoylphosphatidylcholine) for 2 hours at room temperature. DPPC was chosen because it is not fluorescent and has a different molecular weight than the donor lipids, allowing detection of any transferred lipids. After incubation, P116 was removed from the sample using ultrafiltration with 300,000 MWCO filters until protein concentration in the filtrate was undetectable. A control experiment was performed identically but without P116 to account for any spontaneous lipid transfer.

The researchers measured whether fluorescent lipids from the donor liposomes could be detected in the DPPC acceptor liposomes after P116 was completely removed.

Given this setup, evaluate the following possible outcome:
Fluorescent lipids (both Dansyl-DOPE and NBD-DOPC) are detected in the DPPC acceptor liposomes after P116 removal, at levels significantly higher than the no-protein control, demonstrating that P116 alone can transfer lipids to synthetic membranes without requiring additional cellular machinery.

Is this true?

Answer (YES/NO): YES